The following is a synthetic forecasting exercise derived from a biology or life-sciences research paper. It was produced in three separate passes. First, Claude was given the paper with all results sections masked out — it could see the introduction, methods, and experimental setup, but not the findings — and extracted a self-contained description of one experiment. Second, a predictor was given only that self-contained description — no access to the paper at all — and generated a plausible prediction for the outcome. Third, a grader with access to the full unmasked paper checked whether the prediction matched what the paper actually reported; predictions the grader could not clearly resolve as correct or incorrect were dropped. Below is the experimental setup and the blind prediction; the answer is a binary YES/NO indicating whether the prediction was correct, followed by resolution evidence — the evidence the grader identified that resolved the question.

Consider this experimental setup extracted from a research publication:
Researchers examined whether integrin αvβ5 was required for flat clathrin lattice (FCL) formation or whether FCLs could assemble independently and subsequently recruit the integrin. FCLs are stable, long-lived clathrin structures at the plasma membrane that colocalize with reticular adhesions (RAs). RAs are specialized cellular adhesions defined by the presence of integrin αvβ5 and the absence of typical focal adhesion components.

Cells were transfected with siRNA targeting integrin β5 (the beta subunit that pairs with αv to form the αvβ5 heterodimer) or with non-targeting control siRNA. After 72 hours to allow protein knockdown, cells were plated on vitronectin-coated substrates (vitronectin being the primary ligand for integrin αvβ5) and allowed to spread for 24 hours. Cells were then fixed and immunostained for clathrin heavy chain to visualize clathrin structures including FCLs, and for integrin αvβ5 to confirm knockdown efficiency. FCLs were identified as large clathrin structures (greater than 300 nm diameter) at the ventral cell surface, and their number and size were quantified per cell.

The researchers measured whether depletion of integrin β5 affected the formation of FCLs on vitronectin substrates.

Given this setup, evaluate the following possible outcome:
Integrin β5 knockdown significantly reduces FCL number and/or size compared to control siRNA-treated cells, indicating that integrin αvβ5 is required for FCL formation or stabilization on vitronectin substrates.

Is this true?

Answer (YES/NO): YES